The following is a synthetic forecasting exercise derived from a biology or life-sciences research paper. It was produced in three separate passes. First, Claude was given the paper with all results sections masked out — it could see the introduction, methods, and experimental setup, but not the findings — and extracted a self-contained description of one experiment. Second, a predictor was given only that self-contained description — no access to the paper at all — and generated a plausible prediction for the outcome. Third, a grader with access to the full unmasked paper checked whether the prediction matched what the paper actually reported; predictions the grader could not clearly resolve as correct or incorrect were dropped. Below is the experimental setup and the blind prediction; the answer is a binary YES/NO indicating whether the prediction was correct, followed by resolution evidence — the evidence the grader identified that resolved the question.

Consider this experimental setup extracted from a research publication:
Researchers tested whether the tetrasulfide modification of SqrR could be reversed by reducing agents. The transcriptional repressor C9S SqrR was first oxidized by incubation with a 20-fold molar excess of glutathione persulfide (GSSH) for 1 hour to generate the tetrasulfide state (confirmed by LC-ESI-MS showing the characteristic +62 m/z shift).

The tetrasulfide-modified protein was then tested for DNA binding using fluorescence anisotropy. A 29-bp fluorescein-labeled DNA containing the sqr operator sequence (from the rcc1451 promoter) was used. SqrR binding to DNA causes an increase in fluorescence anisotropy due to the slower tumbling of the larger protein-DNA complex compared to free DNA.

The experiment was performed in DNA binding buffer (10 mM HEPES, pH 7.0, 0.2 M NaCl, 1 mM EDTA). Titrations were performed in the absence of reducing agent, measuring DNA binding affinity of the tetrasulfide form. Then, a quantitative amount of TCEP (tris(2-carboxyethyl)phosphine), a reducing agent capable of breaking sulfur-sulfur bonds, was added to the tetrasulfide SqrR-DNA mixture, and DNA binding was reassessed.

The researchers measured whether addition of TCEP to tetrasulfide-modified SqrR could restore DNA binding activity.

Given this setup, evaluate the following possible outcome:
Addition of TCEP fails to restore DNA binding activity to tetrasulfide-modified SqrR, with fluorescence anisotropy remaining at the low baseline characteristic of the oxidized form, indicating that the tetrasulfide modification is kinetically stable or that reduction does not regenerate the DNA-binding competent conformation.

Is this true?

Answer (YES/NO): NO